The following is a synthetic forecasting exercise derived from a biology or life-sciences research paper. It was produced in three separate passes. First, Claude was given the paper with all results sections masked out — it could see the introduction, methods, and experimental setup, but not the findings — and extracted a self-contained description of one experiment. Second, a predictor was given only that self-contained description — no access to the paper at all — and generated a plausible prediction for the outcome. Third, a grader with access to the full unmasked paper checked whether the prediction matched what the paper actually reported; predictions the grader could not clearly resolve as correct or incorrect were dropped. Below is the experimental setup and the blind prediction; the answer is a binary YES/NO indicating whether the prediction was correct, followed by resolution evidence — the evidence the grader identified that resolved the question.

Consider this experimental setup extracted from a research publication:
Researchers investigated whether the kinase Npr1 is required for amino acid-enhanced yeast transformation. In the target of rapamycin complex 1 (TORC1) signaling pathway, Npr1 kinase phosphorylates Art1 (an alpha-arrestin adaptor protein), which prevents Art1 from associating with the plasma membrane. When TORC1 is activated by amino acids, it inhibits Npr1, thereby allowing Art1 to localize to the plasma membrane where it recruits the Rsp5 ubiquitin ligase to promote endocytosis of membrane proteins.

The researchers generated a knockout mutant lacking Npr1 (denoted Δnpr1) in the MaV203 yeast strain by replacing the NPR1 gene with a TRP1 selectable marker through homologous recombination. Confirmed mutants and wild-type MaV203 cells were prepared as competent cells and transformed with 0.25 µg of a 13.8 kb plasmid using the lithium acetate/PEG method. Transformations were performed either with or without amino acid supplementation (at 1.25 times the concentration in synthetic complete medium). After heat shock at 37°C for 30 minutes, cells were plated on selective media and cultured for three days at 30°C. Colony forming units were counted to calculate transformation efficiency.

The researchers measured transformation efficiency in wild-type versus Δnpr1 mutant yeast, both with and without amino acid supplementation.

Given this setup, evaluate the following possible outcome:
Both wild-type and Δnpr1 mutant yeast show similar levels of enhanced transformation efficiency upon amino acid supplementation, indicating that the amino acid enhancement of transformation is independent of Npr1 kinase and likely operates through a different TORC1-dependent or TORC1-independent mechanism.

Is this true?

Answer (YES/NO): NO